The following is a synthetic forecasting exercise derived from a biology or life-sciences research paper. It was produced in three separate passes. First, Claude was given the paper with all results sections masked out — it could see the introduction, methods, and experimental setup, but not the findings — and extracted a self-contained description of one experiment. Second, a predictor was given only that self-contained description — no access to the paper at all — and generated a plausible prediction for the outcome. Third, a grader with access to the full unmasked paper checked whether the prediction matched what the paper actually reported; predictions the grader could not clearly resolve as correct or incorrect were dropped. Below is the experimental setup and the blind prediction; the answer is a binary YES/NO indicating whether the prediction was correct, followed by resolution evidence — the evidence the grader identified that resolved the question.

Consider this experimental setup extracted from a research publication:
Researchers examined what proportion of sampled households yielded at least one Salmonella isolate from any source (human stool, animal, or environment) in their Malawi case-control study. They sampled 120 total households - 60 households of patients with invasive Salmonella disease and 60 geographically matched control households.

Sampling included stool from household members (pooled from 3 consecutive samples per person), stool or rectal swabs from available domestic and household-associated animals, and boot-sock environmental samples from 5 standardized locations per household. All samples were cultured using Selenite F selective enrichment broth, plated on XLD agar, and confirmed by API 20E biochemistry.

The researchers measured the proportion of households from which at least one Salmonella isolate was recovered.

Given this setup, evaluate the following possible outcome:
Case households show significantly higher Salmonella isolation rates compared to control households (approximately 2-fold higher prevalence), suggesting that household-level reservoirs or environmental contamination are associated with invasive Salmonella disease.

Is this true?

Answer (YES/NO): NO